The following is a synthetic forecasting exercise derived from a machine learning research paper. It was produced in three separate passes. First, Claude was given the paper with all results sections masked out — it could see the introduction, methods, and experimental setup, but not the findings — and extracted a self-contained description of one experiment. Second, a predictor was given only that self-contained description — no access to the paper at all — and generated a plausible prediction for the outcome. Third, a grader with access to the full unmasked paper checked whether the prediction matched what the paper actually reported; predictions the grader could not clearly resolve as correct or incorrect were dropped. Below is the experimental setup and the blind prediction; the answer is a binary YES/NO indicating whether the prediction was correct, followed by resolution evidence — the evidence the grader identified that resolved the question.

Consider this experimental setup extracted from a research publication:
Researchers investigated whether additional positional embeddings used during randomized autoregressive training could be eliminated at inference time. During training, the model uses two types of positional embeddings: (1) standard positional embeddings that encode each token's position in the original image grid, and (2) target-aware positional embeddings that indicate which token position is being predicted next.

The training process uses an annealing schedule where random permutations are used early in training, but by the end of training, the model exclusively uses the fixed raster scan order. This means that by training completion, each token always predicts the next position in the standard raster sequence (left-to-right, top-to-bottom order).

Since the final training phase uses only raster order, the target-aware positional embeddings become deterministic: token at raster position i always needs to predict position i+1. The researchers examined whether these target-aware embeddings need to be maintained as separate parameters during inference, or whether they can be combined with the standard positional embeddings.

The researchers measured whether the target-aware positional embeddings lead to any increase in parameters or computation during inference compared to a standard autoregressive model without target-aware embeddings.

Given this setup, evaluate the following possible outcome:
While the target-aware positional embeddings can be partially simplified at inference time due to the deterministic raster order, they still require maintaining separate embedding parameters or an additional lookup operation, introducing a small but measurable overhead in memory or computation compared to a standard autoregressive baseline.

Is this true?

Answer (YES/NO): NO